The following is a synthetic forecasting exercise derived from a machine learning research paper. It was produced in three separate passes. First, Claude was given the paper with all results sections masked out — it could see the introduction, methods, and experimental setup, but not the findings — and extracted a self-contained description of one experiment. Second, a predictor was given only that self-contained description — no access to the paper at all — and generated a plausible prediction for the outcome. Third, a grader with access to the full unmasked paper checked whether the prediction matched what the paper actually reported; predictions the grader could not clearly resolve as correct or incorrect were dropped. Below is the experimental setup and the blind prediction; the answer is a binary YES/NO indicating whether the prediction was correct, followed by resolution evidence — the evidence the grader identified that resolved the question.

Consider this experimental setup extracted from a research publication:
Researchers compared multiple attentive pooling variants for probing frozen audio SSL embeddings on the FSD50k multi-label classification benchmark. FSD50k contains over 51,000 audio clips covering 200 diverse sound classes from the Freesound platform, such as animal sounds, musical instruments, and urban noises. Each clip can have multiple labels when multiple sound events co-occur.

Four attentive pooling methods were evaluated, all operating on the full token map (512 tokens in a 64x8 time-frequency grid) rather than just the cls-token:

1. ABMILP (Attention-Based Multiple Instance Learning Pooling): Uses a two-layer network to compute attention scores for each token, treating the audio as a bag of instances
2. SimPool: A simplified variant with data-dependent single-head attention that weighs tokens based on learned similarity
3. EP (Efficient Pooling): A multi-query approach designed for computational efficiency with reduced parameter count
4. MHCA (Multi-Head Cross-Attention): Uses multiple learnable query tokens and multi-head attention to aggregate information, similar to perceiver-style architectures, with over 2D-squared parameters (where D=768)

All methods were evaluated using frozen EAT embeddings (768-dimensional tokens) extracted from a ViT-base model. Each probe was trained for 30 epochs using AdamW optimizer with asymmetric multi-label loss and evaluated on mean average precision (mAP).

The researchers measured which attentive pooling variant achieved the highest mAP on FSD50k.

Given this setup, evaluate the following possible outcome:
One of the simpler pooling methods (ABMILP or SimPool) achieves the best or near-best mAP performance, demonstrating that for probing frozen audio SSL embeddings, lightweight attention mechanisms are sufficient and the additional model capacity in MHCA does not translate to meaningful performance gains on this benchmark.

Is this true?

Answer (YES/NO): NO